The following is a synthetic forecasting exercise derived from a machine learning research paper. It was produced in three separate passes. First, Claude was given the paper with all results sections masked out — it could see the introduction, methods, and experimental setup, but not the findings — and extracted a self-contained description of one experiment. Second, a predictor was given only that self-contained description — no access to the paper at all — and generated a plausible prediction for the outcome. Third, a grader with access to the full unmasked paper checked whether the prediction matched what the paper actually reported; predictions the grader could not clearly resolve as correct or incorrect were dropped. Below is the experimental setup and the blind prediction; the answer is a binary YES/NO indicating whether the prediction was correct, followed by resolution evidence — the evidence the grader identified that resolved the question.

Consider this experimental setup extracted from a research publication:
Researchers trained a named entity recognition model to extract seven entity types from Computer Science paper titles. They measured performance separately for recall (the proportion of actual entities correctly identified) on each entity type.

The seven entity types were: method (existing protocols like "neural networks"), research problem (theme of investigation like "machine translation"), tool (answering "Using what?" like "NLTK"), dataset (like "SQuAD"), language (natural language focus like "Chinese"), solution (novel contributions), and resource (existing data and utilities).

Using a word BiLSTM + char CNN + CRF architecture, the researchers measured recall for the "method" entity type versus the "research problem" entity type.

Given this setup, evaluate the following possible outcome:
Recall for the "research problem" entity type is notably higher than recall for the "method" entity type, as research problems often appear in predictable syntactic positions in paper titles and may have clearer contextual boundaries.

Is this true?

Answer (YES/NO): YES